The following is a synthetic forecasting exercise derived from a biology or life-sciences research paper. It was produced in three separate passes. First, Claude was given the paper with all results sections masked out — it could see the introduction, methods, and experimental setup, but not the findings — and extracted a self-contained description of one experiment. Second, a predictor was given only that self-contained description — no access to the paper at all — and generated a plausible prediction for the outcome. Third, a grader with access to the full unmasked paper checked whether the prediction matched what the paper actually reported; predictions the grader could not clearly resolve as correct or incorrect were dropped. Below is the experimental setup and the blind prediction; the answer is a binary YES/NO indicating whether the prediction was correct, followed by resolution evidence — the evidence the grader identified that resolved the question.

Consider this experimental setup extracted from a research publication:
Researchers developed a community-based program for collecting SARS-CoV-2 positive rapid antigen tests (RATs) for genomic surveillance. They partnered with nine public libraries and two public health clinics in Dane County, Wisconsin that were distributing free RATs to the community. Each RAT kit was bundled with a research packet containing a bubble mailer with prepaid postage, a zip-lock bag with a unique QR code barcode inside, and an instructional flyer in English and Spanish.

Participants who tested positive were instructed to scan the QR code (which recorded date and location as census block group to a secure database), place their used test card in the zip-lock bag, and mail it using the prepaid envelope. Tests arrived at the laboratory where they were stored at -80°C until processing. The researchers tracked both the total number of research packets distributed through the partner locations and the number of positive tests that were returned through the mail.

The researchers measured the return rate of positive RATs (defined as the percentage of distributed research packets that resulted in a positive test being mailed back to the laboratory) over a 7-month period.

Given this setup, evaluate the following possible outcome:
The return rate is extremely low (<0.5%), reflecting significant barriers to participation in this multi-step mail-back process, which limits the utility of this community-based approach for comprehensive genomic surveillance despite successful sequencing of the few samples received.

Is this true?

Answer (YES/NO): NO